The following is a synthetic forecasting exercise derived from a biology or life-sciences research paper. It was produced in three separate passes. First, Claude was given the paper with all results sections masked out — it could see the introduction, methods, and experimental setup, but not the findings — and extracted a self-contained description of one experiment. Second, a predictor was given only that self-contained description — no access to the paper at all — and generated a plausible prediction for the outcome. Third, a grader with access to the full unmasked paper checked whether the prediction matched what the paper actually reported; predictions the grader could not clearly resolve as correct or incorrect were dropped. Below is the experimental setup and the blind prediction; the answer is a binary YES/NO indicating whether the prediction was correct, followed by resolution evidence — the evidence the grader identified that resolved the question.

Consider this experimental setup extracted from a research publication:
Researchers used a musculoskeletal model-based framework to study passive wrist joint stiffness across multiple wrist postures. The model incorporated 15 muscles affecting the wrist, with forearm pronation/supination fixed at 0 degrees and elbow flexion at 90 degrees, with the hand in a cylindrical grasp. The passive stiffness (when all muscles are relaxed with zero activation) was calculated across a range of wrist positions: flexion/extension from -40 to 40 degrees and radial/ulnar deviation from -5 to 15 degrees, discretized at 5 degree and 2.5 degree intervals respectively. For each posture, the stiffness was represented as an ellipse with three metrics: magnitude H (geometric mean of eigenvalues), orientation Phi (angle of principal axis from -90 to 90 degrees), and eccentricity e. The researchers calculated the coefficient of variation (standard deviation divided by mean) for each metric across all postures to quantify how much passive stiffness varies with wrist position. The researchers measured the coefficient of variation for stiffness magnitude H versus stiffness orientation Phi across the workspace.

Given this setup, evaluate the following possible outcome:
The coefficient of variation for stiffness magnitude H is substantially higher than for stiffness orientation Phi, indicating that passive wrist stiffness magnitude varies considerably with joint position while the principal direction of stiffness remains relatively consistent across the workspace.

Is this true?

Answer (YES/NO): YES